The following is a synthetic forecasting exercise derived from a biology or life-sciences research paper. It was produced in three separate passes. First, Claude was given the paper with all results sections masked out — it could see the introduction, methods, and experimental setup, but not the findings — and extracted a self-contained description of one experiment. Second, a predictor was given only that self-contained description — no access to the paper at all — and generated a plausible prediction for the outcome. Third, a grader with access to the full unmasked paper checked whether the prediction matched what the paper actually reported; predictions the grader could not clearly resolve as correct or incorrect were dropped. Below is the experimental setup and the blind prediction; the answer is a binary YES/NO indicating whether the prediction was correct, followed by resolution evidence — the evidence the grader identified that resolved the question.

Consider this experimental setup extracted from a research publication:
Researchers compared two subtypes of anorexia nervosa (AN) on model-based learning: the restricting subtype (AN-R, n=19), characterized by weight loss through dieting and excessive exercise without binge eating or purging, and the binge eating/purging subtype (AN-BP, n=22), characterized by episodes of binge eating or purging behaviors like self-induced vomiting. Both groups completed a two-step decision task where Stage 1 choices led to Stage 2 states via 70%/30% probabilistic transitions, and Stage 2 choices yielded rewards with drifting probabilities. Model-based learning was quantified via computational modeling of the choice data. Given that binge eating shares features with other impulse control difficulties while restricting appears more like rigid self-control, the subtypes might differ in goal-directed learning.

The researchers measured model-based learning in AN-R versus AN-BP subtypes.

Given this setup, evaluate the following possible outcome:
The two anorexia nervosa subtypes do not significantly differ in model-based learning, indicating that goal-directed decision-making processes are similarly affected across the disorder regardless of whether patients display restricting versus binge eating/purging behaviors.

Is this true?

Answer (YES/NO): NO